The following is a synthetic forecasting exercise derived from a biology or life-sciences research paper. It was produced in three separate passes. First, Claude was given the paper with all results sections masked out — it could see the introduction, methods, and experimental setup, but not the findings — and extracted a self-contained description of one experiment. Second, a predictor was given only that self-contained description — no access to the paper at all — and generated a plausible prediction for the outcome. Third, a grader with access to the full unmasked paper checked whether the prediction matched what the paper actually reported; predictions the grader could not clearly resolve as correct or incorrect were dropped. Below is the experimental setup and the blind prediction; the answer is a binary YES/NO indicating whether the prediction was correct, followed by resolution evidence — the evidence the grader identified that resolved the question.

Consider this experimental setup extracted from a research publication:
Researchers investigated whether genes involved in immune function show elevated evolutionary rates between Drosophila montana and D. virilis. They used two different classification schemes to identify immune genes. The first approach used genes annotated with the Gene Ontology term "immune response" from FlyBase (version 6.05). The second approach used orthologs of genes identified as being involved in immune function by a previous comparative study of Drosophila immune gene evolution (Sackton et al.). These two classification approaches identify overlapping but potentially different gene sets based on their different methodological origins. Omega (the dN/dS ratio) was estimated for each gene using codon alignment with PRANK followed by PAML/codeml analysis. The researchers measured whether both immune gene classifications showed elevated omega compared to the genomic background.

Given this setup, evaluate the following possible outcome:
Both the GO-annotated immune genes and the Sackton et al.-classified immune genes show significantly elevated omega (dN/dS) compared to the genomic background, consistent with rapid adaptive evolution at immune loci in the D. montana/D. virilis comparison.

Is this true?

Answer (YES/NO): NO